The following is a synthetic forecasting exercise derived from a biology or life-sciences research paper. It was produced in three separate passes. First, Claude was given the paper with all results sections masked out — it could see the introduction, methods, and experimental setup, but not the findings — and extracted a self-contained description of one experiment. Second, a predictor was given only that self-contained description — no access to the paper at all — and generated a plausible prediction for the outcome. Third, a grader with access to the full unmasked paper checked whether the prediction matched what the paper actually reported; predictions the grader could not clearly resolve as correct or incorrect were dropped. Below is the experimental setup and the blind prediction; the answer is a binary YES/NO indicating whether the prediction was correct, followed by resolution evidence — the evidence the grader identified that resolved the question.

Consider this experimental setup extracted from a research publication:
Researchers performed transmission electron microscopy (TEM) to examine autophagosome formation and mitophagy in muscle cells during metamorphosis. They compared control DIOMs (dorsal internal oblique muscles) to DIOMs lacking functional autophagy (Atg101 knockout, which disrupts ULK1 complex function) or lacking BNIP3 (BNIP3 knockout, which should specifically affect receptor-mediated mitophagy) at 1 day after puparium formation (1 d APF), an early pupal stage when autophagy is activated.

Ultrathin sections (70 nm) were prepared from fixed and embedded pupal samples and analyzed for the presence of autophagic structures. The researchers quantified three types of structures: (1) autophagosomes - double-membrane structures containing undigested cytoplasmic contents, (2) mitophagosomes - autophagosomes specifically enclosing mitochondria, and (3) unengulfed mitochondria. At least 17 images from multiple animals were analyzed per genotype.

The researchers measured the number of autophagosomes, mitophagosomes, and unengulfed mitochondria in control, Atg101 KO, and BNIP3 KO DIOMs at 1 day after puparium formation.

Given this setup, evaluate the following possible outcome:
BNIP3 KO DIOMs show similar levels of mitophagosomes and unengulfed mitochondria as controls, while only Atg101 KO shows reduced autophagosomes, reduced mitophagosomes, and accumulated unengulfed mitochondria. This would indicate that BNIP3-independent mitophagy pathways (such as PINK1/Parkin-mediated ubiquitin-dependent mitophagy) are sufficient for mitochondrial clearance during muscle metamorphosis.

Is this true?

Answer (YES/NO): NO